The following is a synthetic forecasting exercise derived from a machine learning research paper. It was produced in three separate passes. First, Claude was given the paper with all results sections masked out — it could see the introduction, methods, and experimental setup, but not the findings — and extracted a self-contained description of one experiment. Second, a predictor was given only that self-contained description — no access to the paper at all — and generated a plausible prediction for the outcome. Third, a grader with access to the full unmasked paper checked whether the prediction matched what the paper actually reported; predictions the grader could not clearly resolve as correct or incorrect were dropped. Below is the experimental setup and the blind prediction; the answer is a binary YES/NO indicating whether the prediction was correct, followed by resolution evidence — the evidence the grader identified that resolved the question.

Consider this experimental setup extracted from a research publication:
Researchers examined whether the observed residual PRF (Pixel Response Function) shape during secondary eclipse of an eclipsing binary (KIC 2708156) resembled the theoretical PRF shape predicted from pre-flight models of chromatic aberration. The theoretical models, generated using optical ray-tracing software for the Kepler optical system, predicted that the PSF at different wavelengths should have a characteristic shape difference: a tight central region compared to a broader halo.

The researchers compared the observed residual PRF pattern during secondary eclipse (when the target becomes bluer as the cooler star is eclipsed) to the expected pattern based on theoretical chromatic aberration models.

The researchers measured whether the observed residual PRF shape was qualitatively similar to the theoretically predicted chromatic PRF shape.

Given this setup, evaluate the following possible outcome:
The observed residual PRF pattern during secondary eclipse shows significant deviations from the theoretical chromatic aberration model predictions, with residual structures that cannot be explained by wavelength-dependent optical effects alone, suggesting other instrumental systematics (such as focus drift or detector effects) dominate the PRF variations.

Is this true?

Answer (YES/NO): NO